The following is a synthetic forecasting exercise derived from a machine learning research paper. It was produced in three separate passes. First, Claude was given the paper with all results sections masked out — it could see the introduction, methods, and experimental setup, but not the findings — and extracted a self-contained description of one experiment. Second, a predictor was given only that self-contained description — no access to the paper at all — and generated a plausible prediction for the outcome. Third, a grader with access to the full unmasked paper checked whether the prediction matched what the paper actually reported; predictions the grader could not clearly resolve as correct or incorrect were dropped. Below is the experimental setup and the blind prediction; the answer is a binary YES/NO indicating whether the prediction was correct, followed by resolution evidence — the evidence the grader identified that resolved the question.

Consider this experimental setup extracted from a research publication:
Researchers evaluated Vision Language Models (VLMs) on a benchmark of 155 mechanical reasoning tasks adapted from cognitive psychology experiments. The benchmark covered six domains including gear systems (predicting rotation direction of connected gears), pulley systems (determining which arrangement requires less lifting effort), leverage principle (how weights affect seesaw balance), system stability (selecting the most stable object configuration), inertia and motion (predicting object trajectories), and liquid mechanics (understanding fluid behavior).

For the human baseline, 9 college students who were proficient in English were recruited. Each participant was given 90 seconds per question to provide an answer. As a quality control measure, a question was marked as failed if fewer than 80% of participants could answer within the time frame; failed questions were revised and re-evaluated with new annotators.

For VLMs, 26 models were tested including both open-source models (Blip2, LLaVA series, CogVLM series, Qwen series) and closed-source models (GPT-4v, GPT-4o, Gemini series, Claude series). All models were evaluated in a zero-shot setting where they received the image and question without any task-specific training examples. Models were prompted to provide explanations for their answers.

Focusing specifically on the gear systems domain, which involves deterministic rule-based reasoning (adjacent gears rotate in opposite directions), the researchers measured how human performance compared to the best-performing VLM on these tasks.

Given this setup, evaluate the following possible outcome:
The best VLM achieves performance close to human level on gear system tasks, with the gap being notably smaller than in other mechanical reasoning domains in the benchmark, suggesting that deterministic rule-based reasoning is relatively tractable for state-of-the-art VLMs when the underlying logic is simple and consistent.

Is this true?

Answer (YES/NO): NO